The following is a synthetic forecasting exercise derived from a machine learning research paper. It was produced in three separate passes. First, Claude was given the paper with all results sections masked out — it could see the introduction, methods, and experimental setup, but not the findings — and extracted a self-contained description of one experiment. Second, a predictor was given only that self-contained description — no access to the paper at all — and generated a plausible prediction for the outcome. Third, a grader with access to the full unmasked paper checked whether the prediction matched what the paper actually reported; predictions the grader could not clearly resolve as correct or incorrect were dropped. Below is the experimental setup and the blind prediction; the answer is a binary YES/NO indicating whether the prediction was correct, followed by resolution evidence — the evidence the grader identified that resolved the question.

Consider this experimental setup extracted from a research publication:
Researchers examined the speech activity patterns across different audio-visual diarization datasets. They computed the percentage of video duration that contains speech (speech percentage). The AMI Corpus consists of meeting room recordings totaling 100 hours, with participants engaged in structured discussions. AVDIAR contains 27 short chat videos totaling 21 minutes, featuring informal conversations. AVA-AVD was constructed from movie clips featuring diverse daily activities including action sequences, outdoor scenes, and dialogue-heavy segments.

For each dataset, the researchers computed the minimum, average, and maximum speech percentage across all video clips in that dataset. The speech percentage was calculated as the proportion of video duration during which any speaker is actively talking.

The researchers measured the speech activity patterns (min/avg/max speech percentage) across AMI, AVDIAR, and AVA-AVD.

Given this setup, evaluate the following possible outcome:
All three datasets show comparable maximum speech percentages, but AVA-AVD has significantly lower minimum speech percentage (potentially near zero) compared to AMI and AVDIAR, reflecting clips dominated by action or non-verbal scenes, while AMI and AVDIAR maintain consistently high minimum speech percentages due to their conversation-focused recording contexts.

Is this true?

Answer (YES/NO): NO